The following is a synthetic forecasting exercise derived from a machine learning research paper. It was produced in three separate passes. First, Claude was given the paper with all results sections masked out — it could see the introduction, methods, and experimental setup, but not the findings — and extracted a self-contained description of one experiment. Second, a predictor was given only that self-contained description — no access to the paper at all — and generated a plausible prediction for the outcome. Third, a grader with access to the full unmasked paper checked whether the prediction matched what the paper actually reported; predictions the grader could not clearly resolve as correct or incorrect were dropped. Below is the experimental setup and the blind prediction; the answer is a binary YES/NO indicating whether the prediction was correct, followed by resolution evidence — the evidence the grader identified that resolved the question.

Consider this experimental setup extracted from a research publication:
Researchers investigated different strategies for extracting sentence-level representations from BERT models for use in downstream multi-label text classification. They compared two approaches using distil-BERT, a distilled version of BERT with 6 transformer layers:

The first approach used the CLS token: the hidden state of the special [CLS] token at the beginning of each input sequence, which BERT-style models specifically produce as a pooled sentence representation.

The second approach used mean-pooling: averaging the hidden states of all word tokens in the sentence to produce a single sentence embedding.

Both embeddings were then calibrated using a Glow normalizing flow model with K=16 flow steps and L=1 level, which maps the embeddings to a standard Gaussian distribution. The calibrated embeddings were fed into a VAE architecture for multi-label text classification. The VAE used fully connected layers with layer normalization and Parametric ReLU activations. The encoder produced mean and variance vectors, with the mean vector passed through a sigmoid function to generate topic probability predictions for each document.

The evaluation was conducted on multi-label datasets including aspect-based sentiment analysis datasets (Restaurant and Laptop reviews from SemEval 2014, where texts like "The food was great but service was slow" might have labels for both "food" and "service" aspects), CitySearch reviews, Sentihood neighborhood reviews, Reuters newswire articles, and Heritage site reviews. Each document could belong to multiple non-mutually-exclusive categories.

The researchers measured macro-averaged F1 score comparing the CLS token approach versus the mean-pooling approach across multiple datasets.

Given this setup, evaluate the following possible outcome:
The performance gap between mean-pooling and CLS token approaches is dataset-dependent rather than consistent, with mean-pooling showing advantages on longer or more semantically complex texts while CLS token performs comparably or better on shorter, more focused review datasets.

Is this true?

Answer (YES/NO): NO